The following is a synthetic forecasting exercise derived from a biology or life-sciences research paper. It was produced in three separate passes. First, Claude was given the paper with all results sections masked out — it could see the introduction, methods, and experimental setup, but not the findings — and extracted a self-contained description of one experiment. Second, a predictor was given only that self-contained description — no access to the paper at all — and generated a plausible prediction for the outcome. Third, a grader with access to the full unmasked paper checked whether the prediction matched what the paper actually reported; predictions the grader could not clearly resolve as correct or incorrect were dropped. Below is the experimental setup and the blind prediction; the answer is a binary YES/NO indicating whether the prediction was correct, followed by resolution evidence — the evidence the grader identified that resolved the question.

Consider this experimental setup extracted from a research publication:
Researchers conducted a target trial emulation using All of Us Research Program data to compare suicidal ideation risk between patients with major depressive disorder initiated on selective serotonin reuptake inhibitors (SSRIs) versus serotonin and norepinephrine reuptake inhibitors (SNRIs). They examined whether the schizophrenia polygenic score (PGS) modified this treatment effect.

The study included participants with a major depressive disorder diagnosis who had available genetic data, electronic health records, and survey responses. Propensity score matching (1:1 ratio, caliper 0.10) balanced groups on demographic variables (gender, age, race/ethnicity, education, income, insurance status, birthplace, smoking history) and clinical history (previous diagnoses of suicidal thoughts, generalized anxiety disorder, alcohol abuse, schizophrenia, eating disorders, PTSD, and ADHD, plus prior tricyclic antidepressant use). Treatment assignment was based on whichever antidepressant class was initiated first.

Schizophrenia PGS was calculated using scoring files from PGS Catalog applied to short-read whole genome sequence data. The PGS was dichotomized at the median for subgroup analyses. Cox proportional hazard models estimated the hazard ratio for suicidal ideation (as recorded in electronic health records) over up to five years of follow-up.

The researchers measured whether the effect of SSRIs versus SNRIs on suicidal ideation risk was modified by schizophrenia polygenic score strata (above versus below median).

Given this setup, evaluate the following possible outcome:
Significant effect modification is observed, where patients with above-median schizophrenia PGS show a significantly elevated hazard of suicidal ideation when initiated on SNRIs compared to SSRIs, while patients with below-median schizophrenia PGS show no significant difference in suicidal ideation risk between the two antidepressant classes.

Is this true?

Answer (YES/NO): NO